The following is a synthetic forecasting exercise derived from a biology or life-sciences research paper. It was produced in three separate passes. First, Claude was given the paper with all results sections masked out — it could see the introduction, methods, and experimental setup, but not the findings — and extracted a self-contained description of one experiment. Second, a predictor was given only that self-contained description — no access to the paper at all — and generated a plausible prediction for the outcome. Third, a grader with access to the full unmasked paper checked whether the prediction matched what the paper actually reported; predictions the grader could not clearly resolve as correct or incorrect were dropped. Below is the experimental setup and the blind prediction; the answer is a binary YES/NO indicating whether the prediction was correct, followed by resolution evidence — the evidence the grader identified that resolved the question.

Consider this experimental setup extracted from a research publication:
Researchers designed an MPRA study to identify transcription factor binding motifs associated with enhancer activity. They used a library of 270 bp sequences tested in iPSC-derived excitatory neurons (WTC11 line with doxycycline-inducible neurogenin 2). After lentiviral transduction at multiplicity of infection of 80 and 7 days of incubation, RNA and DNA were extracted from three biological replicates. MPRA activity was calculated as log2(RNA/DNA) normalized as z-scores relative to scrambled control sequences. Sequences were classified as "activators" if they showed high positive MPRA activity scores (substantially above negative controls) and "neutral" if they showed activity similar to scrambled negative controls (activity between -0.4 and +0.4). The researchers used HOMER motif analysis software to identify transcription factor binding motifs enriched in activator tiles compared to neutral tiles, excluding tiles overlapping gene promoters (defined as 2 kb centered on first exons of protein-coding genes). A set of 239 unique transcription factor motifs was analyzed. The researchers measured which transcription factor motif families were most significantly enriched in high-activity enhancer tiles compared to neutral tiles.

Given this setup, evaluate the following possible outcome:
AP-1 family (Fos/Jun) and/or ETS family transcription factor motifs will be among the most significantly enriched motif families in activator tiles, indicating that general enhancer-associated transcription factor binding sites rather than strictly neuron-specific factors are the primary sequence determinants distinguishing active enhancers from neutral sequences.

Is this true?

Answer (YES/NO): NO